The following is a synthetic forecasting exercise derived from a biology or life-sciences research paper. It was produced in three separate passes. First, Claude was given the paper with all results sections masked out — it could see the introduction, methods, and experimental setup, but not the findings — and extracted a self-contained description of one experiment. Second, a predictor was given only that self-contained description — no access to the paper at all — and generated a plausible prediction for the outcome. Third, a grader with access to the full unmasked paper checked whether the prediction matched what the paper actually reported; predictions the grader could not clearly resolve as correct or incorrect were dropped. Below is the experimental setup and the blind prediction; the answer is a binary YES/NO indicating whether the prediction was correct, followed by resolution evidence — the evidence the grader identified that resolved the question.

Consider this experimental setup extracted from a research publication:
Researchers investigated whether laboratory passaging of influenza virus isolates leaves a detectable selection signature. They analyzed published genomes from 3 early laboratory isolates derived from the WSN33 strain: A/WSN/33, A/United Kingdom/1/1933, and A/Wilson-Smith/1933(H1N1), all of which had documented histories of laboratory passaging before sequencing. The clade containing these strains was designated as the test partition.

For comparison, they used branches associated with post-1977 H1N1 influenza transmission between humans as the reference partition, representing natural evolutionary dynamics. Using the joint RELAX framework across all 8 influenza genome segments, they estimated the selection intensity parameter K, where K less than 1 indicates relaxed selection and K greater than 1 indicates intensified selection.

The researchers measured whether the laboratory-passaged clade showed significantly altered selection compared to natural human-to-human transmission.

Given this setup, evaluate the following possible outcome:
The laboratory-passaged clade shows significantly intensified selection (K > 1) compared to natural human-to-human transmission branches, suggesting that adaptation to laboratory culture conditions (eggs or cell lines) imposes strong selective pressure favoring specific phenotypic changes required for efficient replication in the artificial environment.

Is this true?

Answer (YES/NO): NO